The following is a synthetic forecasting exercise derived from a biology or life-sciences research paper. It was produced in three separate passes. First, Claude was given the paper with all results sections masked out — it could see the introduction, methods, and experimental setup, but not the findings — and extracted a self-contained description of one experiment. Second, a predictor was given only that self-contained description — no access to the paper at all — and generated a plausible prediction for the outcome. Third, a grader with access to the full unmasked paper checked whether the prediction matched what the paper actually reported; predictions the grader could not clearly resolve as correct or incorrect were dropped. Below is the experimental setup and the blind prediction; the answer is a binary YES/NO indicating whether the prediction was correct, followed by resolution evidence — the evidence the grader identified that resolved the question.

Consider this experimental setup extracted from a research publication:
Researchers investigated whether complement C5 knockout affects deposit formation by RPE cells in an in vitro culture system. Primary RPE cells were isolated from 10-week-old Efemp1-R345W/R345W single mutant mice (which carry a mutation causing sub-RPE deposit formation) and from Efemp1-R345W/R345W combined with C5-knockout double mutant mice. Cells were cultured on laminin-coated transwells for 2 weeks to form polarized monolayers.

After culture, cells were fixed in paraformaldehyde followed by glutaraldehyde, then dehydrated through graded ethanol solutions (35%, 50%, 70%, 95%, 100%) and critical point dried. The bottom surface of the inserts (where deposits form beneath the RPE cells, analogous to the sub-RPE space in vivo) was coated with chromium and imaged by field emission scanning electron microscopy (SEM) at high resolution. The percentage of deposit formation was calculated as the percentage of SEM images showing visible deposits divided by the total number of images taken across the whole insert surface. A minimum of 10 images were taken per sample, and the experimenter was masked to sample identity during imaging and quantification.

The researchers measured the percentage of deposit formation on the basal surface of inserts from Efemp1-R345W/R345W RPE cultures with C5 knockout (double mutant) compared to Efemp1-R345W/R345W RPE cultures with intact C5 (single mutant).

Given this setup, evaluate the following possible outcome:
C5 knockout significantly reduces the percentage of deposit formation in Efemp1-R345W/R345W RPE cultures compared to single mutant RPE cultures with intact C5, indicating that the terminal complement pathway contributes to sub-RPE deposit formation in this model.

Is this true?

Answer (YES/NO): NO